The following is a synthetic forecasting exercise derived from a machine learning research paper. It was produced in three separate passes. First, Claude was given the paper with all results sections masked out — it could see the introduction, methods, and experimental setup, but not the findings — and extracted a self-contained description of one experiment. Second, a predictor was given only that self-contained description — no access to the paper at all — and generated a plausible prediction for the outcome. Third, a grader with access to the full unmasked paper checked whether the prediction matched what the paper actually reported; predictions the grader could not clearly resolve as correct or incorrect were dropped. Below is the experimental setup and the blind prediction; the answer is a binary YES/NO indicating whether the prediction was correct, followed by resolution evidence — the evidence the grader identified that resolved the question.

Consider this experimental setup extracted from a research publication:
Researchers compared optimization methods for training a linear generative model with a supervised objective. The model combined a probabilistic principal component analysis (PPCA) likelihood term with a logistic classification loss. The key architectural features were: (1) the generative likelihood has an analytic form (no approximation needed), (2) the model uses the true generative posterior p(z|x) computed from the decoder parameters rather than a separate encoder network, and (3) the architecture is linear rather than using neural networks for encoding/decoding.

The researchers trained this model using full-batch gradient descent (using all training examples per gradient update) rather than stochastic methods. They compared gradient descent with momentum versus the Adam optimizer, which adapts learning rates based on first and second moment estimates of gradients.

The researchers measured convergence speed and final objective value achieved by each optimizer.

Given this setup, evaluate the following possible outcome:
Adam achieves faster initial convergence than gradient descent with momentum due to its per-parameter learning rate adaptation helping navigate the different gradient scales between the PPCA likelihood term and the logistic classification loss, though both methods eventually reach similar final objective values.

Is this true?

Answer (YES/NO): NO